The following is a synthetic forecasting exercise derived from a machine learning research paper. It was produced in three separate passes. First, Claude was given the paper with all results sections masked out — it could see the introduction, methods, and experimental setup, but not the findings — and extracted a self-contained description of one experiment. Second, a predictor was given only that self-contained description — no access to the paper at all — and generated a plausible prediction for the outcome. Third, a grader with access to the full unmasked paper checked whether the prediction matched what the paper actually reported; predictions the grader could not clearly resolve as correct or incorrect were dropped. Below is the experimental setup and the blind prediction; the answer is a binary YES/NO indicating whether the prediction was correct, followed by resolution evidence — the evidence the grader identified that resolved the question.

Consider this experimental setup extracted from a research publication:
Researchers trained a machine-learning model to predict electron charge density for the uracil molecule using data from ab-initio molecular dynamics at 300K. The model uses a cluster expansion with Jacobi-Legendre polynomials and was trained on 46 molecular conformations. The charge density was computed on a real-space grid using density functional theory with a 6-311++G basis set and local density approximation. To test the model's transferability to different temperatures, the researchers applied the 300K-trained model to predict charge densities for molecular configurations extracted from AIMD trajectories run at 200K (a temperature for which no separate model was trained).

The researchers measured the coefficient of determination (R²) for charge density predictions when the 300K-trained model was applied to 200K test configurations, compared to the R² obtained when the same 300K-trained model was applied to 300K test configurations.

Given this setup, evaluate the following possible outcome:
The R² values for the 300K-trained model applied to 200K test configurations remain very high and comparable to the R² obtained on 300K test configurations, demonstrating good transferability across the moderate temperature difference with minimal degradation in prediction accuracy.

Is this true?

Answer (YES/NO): YES